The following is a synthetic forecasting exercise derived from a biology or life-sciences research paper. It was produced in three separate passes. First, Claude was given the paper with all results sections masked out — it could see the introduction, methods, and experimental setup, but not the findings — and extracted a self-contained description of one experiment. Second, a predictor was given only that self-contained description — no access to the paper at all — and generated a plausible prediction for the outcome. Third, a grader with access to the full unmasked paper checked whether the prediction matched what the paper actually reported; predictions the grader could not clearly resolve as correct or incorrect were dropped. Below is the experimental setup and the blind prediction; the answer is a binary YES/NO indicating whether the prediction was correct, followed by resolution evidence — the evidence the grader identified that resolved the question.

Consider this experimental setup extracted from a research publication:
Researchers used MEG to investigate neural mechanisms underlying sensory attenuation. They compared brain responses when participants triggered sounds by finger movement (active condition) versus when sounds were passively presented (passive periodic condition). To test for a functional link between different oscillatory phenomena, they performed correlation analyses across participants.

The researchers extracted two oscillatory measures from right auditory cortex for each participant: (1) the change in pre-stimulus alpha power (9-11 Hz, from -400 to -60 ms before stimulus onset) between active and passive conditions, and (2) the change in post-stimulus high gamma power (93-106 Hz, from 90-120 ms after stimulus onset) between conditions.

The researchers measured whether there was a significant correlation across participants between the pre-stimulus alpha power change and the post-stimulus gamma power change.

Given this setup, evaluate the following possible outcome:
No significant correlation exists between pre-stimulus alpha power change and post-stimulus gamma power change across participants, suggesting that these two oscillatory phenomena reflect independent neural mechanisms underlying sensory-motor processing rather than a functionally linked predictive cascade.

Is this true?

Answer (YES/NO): NO